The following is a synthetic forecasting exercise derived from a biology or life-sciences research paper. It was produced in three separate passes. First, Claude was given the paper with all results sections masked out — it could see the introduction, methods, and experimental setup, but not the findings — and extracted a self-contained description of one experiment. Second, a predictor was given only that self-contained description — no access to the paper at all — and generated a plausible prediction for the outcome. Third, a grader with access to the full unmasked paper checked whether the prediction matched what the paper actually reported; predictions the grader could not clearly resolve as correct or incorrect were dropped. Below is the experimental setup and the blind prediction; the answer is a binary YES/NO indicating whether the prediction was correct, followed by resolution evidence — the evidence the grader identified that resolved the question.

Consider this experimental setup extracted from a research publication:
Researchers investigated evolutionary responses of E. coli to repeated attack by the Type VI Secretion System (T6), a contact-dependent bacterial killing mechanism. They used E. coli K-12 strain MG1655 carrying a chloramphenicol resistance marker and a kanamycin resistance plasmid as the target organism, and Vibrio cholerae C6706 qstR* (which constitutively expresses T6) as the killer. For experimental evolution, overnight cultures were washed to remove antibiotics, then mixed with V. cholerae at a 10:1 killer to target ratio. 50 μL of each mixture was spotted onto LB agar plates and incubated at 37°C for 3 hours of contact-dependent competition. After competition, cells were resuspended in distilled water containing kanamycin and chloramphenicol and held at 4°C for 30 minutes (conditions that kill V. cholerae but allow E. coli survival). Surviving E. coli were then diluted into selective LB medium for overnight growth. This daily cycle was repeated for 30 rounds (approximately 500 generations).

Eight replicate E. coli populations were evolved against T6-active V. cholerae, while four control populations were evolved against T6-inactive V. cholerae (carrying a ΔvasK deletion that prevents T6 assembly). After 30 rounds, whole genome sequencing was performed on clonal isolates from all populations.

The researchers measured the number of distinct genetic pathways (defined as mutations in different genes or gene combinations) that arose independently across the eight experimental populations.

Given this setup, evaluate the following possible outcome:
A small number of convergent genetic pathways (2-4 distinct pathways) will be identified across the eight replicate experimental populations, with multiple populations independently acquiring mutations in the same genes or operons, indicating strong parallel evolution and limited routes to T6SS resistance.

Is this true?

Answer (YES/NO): YES